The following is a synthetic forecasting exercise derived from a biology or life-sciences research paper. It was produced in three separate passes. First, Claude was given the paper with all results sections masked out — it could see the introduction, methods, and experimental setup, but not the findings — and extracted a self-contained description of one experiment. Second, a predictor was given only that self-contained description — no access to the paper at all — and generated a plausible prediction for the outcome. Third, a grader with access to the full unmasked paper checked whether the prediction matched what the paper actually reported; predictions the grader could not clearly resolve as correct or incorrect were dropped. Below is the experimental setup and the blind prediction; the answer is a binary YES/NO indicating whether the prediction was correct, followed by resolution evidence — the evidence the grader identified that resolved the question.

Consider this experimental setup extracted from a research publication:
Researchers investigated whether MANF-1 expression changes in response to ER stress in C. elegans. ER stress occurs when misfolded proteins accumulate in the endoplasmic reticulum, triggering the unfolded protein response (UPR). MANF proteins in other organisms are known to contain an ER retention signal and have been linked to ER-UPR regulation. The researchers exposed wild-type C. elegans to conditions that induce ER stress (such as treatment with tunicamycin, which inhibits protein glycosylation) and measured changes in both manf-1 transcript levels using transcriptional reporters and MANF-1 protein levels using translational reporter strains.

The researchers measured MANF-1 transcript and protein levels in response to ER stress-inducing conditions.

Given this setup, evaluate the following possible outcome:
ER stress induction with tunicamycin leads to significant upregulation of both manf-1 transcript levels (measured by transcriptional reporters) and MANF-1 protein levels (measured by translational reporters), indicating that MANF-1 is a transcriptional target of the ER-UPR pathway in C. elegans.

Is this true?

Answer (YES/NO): YES